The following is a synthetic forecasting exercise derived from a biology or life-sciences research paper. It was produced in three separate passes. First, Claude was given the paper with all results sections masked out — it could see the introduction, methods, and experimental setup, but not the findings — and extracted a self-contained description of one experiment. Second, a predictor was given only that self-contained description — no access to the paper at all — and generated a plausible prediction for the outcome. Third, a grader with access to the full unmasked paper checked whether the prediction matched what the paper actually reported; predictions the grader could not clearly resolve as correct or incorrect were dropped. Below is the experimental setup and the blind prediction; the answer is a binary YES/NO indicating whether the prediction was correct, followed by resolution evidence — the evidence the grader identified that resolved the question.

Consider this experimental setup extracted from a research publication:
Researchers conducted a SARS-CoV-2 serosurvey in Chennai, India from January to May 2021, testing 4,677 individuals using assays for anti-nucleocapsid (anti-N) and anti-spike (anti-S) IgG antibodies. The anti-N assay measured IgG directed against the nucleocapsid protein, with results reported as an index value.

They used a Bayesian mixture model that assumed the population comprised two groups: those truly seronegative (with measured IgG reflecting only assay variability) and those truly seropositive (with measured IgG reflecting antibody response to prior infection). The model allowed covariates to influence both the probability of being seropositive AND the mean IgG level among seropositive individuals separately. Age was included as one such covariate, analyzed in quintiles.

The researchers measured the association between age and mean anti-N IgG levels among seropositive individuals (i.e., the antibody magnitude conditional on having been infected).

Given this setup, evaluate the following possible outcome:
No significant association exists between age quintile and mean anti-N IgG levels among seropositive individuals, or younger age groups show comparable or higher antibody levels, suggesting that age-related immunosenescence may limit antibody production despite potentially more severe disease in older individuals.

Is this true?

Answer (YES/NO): YES